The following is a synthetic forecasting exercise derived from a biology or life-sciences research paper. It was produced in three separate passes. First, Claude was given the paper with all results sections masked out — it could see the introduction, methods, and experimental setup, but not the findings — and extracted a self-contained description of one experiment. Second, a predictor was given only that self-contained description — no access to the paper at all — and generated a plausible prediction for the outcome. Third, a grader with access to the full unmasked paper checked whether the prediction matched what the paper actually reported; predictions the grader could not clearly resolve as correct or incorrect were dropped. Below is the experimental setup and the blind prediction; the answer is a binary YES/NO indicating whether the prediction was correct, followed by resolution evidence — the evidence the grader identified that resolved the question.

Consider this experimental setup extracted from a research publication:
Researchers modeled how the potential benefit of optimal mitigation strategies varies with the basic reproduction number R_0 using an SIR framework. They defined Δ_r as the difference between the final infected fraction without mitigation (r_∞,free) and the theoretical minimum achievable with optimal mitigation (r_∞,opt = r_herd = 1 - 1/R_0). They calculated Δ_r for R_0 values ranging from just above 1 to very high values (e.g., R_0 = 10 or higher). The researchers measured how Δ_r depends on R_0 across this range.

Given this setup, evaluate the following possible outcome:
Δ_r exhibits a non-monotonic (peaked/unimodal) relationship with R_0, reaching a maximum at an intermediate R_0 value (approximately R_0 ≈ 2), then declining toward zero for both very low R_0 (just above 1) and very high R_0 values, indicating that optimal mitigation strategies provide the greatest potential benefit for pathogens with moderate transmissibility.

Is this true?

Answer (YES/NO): YES